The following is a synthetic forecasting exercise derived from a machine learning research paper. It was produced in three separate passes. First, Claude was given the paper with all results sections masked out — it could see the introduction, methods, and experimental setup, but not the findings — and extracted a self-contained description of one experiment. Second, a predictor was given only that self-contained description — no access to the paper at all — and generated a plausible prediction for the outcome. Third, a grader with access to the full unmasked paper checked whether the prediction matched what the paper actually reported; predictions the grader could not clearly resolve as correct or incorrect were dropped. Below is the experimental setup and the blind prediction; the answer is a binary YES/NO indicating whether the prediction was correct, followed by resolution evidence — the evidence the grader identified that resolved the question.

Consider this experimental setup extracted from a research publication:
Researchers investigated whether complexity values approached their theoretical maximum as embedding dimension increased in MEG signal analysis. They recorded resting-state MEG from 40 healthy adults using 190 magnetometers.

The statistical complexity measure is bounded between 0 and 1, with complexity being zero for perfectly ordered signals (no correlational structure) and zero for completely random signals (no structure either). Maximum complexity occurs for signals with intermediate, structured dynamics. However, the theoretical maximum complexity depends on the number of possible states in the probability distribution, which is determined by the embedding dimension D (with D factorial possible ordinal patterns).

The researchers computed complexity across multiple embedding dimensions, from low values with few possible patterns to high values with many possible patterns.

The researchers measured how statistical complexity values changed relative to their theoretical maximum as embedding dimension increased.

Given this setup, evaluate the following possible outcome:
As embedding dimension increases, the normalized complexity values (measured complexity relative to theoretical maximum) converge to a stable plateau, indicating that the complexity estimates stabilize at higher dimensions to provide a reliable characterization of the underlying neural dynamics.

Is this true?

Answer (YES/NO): NO